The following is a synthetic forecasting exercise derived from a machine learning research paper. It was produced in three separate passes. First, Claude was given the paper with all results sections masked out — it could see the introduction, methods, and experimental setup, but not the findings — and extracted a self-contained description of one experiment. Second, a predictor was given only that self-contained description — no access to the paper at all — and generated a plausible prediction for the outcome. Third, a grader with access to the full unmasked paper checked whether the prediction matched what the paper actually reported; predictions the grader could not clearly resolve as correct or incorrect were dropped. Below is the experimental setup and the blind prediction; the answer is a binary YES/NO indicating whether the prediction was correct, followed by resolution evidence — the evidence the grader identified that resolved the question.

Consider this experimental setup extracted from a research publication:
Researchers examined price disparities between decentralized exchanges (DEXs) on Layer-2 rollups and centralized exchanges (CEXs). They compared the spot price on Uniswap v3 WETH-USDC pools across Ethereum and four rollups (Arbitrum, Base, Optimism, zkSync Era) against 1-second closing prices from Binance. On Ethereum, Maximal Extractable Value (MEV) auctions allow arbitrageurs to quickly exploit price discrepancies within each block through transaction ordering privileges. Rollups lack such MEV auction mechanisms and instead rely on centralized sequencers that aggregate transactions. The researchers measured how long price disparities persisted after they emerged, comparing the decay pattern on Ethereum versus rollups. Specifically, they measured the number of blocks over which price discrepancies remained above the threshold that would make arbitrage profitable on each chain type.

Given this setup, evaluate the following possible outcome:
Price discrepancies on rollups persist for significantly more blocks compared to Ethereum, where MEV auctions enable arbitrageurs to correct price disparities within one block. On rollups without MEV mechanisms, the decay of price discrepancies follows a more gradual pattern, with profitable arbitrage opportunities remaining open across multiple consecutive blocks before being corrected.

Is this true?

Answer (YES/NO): YES